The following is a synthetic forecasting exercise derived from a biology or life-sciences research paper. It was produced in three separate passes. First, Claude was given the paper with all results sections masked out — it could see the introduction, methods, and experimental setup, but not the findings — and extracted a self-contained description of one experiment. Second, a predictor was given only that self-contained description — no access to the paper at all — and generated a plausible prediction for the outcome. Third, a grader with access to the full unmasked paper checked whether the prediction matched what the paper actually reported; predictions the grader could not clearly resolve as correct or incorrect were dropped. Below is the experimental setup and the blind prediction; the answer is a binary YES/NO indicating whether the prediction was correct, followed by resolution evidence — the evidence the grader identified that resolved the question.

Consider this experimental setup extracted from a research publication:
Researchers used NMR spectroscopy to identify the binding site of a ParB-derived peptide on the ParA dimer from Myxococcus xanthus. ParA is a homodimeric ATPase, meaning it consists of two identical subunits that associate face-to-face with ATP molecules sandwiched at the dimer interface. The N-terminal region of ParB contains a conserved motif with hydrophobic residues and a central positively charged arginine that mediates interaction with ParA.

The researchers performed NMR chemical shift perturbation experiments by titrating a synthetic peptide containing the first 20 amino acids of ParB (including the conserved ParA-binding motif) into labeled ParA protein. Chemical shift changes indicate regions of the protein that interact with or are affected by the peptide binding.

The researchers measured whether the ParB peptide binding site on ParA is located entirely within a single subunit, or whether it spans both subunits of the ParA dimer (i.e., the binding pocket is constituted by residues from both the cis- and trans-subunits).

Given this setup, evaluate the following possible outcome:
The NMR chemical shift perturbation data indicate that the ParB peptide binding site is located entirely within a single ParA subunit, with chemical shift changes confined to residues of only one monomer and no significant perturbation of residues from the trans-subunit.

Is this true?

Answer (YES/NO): NO